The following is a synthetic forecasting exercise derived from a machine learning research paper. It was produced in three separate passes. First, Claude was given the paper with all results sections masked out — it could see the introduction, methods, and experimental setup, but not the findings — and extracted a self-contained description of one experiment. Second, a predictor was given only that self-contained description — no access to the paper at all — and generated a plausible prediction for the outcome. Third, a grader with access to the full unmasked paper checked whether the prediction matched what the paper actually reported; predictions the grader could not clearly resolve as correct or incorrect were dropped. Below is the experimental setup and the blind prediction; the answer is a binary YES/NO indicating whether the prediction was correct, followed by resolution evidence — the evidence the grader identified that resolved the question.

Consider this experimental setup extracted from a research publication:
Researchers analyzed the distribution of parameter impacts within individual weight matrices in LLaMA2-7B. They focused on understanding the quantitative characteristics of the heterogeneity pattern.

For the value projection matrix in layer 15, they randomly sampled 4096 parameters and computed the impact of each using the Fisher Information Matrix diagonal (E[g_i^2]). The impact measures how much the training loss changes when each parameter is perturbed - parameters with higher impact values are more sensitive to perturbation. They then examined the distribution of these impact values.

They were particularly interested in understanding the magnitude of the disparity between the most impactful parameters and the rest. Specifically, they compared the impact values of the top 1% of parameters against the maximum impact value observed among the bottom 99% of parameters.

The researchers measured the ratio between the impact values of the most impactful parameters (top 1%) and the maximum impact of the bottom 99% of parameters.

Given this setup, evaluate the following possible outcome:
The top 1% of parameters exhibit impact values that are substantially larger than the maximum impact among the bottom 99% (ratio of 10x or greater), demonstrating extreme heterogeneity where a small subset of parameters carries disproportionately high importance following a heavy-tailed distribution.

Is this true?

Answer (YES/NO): YES